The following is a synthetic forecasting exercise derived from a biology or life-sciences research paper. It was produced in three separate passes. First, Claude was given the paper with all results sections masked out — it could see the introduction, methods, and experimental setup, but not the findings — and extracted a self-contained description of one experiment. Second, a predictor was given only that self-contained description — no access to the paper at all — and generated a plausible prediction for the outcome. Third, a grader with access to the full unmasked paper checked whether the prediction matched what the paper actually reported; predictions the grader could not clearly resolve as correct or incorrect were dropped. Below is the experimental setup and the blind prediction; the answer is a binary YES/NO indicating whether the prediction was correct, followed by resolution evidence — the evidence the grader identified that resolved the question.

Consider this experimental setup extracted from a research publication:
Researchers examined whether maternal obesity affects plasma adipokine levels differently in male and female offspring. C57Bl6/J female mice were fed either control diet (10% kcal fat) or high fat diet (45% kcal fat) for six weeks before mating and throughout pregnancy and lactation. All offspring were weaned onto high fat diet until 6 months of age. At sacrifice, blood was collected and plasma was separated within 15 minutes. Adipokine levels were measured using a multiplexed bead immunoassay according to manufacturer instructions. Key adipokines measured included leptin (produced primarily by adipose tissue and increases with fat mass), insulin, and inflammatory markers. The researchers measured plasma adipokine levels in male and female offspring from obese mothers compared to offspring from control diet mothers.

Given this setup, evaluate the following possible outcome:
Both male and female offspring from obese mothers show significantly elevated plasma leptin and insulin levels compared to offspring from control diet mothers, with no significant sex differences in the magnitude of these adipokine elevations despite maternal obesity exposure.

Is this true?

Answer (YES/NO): NO